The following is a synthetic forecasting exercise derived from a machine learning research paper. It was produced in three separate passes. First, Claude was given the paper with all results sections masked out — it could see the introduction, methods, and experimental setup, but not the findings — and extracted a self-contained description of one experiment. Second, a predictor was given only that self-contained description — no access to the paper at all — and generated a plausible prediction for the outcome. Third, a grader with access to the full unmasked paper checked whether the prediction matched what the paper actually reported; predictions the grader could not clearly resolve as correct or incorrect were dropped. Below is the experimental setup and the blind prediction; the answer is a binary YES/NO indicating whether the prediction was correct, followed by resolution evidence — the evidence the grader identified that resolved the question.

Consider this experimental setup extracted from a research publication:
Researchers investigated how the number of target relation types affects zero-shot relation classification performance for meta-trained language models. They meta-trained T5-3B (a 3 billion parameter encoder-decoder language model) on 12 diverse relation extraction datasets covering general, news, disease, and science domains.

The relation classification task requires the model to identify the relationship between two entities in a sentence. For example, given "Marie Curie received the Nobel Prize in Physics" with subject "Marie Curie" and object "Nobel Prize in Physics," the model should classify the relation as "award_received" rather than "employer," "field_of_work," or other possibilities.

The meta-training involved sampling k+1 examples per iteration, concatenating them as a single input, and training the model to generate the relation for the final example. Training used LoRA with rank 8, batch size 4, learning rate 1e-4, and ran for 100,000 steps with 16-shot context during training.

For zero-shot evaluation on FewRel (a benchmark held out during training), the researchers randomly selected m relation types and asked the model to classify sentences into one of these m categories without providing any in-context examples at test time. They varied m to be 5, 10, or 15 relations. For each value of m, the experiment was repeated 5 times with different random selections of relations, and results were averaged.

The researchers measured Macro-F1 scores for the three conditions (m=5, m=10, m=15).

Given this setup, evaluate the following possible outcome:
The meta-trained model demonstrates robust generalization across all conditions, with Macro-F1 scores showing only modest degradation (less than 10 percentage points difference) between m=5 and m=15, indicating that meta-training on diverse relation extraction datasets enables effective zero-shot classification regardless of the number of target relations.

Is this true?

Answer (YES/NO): NO